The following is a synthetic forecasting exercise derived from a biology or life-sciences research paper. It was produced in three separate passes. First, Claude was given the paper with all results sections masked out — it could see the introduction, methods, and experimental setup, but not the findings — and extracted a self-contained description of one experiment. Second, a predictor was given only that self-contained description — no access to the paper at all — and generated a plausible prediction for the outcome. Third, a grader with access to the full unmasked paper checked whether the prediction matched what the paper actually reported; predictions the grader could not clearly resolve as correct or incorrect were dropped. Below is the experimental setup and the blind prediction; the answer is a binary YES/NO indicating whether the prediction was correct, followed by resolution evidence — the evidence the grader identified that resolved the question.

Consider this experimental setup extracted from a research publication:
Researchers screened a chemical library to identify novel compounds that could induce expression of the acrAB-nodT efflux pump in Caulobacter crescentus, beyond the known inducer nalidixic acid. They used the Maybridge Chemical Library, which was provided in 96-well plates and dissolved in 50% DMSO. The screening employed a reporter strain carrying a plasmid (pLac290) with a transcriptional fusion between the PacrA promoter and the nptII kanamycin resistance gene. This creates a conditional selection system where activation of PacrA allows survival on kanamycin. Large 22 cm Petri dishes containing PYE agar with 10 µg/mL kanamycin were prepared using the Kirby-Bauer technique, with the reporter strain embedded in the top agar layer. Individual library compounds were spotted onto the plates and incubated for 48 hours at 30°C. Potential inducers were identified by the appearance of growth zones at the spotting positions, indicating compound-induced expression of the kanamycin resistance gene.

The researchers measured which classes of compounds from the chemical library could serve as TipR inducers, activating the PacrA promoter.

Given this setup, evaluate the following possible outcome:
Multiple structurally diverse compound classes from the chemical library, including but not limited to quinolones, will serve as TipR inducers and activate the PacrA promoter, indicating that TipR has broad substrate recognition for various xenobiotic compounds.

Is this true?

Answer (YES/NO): YES